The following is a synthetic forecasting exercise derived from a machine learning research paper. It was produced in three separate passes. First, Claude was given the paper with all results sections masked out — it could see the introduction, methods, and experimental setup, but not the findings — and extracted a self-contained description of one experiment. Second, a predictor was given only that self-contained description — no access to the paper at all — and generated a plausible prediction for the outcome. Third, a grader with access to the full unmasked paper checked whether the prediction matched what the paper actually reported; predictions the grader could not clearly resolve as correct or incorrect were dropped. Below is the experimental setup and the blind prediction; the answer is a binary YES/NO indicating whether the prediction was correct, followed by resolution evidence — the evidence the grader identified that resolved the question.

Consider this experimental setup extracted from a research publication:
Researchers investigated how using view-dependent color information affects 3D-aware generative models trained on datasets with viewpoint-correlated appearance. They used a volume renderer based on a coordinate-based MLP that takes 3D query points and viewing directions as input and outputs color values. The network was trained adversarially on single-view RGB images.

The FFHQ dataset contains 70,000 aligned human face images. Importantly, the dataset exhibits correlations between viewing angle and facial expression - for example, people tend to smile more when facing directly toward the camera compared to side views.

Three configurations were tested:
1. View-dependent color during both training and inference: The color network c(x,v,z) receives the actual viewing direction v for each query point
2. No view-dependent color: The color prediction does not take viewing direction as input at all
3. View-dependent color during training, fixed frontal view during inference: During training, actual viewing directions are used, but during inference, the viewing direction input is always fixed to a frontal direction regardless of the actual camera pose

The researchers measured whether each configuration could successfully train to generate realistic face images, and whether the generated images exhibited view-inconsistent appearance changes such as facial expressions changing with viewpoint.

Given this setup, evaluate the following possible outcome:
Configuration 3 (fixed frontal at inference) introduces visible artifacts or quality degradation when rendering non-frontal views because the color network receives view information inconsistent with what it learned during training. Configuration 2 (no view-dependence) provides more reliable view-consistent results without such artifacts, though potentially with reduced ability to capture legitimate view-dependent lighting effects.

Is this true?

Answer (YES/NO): NO